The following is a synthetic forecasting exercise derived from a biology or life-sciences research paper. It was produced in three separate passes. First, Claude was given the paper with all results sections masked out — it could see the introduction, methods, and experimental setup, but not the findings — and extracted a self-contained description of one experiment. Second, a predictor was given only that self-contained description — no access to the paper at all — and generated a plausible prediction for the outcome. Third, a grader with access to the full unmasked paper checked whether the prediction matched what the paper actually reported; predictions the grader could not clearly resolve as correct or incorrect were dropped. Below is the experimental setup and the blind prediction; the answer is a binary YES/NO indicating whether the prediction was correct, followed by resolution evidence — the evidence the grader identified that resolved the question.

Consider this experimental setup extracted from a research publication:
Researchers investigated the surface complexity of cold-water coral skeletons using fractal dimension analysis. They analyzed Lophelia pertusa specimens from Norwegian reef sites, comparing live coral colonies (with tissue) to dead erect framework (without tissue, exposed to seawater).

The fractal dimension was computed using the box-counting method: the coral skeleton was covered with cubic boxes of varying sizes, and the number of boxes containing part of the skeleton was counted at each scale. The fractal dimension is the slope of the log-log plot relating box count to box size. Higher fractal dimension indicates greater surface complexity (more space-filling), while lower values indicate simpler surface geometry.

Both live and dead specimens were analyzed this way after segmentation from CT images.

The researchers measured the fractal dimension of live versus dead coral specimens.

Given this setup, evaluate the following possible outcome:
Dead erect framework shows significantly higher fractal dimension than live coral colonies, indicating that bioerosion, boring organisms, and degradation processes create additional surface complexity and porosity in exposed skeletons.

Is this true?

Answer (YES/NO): YES